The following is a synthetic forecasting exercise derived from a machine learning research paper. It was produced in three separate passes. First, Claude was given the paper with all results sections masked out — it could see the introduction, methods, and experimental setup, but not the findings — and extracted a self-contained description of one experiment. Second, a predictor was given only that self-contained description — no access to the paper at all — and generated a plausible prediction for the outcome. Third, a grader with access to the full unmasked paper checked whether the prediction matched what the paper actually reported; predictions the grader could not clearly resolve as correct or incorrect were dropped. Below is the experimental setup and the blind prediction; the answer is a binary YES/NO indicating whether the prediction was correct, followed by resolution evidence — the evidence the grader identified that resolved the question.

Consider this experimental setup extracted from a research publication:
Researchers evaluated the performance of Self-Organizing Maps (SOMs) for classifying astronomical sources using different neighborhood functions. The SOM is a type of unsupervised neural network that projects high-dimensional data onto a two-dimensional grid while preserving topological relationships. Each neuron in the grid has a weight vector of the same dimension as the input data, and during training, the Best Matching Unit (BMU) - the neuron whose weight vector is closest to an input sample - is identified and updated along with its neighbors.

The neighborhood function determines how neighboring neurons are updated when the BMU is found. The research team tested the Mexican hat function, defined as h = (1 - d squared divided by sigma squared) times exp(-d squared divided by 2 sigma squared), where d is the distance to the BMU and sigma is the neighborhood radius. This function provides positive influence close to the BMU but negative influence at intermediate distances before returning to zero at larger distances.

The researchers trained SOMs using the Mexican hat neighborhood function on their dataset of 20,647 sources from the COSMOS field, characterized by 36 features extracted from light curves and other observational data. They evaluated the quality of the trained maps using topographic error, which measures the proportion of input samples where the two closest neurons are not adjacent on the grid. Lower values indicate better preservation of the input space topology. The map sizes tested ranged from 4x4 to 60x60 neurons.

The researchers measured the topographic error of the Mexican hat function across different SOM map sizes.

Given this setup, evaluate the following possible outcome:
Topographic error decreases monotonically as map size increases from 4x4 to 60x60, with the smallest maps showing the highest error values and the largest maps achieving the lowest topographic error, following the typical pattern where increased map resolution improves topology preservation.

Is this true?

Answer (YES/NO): NO